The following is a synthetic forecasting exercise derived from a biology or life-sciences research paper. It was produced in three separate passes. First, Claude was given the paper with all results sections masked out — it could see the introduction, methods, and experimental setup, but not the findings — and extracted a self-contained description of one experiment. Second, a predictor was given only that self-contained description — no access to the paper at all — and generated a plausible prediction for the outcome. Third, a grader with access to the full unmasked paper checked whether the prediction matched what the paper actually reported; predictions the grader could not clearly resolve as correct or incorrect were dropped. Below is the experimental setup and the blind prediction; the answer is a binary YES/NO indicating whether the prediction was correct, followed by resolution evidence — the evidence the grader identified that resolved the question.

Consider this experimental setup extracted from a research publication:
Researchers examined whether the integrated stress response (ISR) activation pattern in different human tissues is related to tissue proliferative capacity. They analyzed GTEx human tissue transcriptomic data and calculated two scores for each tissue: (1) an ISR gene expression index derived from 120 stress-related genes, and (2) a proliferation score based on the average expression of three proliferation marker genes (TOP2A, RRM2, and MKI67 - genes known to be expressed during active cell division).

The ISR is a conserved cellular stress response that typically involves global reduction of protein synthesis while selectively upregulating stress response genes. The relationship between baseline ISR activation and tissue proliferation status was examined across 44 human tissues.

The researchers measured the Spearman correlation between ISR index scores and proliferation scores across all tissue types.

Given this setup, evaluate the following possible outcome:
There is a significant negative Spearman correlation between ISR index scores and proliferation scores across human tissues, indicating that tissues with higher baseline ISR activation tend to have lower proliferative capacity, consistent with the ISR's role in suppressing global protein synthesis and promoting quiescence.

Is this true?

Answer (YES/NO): NO